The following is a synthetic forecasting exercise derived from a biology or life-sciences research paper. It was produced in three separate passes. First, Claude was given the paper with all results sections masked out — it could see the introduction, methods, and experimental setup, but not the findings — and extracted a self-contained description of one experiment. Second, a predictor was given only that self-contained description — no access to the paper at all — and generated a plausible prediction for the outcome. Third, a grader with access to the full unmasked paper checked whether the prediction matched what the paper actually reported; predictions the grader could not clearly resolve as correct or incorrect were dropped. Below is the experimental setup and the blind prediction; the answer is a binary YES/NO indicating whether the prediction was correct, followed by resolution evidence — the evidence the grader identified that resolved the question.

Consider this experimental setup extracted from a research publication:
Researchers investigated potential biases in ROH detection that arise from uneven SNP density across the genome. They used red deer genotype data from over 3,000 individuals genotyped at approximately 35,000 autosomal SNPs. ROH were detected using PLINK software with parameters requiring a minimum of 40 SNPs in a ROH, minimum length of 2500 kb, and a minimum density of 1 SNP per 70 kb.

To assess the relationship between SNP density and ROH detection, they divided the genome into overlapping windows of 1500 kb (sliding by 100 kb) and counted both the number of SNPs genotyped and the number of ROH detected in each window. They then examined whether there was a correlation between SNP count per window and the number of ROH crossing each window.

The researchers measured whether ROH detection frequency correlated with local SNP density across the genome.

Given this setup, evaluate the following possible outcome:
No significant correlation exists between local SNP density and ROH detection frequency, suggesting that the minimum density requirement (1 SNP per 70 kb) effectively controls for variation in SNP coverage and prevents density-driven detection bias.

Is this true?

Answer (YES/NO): NO